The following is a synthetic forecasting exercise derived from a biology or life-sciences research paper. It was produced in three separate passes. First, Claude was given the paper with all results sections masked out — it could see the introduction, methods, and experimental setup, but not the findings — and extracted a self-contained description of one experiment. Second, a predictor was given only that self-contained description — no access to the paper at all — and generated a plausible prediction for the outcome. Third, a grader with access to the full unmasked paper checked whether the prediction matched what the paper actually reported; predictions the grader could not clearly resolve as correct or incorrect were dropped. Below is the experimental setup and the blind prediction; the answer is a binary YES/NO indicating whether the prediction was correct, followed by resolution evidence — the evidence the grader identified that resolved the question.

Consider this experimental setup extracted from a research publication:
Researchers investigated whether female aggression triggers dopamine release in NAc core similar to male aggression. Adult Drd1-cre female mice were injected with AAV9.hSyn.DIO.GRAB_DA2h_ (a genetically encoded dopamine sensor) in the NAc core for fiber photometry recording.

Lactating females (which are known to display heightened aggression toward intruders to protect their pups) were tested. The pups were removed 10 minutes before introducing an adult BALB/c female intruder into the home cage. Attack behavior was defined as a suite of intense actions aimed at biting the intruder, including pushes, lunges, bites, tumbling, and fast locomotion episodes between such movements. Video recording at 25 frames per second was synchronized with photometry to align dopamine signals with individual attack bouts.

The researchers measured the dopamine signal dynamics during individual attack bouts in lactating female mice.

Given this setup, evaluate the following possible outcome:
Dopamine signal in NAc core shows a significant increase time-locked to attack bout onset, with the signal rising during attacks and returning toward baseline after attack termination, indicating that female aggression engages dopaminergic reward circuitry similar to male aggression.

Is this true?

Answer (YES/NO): NO